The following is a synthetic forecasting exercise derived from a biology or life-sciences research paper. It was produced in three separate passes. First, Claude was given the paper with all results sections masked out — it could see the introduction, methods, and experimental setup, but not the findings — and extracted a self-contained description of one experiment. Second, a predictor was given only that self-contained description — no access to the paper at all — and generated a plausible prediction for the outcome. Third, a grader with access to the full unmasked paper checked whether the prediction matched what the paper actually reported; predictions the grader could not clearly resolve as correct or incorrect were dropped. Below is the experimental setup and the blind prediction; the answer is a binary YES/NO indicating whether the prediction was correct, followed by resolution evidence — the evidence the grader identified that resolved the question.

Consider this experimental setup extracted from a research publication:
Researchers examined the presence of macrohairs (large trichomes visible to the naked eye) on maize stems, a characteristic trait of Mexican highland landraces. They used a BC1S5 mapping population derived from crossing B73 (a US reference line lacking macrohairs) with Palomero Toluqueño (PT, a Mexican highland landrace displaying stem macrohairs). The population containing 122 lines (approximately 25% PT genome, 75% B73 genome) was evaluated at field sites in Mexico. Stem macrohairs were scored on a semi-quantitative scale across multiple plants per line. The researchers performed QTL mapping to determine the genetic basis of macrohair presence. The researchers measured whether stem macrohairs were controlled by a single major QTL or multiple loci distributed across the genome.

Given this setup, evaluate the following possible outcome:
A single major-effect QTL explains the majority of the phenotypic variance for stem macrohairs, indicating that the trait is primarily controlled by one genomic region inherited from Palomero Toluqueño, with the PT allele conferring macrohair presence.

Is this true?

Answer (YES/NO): NO